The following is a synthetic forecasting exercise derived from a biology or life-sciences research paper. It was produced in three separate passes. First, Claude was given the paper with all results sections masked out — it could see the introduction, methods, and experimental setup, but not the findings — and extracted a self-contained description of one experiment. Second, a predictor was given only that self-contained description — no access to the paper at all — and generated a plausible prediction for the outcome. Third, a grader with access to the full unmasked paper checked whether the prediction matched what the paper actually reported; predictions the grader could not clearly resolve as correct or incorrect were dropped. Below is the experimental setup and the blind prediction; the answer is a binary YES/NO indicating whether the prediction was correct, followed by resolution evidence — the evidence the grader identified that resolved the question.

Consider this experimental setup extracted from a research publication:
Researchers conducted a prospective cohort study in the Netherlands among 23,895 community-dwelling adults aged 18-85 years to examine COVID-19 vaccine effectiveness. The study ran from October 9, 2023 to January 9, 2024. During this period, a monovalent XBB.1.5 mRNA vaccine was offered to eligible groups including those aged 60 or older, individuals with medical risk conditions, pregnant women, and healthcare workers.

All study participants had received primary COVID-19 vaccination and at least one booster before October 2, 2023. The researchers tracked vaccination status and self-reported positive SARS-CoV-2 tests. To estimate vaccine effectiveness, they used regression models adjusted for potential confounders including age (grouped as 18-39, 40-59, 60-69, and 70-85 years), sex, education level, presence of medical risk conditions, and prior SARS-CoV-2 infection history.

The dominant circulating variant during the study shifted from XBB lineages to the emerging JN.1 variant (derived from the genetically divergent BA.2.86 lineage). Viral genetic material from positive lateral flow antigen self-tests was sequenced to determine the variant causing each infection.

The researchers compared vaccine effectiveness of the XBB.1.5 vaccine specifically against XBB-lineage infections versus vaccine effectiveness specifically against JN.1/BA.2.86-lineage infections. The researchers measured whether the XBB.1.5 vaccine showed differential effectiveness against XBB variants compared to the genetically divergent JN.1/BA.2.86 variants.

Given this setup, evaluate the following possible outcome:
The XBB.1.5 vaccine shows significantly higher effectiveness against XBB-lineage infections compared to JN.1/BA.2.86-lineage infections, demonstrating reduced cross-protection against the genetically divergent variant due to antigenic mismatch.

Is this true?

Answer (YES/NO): NO